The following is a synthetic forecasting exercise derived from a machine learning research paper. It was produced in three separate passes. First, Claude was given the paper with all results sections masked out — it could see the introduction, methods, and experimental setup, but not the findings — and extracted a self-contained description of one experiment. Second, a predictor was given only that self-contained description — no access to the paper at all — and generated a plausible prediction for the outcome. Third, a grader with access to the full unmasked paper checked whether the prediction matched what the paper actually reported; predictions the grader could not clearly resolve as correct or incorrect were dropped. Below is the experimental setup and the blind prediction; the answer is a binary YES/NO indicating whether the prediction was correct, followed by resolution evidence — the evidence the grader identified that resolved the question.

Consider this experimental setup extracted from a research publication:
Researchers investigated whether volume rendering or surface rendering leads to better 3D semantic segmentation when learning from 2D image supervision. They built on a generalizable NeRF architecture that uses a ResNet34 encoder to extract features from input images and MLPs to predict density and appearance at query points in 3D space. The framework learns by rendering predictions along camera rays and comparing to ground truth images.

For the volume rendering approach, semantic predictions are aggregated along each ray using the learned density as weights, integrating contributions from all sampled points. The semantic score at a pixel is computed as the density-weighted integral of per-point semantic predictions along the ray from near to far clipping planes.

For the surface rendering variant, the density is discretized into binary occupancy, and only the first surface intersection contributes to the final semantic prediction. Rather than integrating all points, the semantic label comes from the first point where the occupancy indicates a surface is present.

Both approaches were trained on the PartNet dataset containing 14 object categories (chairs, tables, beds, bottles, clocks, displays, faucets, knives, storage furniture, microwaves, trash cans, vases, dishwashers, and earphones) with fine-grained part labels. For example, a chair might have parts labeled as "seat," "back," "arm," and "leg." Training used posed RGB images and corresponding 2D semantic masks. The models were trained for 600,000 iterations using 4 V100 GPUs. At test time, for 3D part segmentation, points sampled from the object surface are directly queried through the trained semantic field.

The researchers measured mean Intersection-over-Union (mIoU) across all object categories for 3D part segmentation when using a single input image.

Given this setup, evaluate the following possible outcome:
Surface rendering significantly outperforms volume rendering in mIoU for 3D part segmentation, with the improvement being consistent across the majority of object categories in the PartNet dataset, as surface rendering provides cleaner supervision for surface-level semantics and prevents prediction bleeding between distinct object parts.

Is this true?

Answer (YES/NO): NO